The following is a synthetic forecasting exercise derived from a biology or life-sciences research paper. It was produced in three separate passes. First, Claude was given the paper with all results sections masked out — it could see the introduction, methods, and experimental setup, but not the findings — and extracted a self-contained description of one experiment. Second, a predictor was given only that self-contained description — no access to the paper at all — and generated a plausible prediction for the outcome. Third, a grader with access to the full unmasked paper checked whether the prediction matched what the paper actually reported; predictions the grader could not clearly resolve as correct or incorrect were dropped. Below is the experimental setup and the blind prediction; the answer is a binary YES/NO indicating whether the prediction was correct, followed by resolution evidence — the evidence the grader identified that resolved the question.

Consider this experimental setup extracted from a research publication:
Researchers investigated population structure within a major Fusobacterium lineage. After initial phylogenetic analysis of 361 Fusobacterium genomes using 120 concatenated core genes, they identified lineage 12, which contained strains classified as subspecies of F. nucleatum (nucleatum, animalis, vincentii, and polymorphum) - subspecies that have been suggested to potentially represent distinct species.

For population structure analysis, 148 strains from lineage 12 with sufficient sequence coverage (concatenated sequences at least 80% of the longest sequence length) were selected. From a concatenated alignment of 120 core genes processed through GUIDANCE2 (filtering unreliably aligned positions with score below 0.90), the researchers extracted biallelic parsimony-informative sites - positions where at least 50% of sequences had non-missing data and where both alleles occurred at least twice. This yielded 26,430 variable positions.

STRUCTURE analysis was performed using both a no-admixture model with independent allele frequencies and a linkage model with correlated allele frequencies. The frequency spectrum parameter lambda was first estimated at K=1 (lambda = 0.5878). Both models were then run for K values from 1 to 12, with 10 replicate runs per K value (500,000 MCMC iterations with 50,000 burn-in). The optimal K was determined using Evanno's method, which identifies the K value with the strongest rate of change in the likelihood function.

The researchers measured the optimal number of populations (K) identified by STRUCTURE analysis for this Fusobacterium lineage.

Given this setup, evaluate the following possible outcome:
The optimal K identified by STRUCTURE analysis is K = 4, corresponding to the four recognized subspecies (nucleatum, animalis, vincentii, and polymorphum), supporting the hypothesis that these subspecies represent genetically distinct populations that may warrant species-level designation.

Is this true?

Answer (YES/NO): NO